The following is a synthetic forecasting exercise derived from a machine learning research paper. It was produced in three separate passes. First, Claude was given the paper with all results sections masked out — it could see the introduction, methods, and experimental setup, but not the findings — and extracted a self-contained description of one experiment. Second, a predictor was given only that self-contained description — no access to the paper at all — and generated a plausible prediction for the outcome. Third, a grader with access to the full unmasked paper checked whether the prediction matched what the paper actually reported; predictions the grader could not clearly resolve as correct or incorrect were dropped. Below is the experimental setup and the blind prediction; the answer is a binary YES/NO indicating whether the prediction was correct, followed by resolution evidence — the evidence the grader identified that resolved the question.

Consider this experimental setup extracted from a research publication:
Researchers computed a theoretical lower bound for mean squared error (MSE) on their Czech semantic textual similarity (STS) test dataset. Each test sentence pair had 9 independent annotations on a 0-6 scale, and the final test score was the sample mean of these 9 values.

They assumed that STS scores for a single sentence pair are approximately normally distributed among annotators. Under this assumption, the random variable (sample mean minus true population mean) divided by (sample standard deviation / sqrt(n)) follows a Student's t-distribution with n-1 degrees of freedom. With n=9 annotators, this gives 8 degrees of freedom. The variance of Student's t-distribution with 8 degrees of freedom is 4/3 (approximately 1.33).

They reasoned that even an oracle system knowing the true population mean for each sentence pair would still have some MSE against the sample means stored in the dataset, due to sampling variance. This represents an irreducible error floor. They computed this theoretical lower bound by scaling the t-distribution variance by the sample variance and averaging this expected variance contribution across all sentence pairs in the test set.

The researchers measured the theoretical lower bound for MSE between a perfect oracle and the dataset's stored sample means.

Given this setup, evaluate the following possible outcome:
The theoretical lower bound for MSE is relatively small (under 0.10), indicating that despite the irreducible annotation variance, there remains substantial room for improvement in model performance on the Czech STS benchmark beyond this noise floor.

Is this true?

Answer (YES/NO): NO